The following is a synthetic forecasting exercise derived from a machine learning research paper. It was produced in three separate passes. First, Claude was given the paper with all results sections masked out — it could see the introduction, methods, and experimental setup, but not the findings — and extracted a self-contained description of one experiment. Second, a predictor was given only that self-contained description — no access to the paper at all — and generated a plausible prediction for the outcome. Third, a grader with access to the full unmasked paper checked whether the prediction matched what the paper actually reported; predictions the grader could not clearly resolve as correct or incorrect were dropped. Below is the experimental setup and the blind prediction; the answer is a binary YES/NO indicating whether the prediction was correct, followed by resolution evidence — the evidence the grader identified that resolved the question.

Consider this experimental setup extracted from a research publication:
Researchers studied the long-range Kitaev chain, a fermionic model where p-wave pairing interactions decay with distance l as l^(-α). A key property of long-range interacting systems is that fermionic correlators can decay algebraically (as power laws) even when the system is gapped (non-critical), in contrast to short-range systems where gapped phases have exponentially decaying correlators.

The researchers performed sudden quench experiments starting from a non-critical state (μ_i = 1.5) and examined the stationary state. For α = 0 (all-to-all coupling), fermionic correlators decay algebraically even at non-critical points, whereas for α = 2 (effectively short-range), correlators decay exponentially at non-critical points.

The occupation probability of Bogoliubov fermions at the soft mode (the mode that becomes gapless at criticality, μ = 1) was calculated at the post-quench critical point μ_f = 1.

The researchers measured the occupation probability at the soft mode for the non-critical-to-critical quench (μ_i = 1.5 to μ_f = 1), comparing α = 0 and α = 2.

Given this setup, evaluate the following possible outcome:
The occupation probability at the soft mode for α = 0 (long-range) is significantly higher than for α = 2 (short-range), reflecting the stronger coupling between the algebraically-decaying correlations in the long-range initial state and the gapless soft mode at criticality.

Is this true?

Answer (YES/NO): NO